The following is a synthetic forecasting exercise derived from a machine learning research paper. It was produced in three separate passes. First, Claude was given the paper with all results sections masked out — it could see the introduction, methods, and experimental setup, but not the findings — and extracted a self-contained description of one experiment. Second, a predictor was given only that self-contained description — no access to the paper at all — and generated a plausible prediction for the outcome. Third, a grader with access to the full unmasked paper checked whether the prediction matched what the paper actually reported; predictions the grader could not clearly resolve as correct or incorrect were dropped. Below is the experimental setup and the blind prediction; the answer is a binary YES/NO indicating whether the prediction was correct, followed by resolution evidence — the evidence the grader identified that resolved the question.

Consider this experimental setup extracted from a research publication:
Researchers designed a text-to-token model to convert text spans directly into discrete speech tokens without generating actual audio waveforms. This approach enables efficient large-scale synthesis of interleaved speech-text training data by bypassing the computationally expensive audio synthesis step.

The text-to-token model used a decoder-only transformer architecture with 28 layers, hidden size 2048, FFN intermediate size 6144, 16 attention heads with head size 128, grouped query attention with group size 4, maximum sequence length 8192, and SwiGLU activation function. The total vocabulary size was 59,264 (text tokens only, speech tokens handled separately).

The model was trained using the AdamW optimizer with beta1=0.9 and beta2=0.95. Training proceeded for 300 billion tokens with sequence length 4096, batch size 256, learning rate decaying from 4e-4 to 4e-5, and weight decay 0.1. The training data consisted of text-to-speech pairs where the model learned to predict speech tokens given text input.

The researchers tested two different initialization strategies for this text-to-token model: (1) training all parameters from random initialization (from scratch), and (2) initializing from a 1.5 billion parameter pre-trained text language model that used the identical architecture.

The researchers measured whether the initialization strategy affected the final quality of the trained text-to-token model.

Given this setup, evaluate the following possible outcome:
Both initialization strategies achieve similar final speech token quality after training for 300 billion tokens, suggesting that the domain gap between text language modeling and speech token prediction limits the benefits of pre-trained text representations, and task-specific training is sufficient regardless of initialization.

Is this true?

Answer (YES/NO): YES